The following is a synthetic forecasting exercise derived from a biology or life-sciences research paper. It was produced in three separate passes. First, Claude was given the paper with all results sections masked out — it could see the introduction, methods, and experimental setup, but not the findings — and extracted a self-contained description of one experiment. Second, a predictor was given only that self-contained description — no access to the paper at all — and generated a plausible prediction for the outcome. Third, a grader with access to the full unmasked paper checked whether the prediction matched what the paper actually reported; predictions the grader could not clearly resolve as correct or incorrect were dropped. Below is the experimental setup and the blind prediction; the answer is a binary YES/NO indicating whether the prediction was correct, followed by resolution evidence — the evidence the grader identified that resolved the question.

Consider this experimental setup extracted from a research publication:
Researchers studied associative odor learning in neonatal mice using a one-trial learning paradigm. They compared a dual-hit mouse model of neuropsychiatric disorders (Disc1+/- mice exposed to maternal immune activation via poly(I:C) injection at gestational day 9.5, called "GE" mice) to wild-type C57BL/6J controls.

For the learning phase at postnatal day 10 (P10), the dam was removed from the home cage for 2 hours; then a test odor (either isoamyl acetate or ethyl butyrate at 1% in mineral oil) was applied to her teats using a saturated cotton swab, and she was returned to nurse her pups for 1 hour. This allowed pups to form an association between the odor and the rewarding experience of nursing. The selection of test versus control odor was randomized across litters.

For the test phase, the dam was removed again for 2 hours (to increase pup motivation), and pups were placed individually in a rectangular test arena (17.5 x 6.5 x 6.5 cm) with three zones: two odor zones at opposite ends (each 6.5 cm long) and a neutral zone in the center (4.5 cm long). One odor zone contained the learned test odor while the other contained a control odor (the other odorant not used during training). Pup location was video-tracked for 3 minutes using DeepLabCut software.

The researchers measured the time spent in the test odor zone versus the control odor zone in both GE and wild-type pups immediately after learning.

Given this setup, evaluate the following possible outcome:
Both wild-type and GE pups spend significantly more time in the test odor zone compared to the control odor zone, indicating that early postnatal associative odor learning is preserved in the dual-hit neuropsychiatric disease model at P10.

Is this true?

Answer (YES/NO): YES